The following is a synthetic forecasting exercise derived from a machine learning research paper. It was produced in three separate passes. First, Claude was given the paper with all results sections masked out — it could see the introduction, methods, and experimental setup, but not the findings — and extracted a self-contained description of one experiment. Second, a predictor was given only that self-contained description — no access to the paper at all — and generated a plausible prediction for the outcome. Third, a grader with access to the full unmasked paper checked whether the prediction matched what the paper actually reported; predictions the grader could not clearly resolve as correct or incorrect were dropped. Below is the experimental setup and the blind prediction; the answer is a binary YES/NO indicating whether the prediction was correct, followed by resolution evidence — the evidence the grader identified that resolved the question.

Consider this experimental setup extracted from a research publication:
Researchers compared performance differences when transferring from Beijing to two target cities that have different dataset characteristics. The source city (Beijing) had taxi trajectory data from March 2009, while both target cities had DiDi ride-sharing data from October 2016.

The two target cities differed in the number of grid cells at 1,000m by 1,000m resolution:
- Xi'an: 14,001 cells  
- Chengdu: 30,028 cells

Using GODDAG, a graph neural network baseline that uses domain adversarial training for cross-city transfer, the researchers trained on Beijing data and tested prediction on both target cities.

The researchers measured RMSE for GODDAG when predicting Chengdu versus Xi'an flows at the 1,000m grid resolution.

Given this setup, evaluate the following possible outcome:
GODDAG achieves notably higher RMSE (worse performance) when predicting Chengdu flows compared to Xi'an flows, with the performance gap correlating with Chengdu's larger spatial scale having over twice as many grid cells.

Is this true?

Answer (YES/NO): NO